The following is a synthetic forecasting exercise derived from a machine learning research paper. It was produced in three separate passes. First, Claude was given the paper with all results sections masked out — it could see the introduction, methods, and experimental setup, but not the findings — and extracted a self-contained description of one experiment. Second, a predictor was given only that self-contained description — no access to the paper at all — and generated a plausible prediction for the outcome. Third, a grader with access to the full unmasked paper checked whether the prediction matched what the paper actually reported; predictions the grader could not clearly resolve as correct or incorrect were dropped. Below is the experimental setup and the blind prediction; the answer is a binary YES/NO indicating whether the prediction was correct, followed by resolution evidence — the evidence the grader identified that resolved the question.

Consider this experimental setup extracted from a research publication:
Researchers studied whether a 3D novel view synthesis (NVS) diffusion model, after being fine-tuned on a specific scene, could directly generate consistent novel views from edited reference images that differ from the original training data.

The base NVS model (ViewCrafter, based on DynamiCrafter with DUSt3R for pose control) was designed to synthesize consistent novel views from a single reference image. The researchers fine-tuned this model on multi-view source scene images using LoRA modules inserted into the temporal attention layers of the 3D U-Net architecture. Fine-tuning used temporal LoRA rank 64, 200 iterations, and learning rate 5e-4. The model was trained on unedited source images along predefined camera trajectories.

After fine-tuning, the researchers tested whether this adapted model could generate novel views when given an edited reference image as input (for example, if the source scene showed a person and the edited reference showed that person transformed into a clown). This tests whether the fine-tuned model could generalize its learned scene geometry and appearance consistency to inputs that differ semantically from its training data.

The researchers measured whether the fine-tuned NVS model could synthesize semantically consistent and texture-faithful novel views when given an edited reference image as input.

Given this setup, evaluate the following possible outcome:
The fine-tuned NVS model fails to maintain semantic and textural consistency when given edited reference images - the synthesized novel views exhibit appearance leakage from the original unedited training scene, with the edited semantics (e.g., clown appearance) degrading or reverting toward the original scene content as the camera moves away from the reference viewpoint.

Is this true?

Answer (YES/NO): NO